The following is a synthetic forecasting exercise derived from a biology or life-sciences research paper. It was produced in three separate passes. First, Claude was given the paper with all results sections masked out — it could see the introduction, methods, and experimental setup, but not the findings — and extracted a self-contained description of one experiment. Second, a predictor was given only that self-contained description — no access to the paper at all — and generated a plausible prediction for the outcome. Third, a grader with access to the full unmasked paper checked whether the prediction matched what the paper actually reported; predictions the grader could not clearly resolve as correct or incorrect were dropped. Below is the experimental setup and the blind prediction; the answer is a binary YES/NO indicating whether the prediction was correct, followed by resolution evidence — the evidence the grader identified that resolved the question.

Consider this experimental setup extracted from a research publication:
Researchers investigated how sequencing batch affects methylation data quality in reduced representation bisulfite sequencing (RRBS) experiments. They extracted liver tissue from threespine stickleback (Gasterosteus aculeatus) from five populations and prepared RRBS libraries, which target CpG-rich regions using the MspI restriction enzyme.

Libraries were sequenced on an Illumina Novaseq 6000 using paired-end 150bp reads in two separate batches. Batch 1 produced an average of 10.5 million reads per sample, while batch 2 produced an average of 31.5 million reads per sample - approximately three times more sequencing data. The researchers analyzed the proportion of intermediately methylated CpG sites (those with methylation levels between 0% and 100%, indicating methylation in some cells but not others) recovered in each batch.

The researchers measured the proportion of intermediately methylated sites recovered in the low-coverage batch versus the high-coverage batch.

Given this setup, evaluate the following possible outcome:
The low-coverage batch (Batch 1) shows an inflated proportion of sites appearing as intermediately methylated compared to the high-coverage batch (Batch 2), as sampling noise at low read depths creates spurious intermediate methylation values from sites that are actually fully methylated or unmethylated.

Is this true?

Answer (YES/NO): NO